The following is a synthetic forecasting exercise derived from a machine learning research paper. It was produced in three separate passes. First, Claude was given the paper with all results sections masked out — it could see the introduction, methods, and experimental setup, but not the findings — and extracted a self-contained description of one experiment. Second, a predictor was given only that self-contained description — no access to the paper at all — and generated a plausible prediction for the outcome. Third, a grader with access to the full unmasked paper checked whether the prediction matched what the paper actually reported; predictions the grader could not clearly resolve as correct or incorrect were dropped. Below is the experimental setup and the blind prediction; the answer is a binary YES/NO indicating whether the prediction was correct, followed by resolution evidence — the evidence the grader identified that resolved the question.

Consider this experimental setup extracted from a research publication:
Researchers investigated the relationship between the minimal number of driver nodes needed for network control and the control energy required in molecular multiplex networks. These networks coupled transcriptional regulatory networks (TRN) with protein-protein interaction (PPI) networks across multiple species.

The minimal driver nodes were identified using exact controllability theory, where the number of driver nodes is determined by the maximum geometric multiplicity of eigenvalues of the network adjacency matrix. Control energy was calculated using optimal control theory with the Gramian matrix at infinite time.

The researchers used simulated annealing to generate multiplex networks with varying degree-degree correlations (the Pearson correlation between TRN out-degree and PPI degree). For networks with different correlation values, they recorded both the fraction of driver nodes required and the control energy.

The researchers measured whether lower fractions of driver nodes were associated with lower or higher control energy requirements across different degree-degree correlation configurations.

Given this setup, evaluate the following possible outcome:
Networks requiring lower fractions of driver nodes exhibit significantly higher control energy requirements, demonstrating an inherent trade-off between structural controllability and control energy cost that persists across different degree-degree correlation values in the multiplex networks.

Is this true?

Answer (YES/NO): NO